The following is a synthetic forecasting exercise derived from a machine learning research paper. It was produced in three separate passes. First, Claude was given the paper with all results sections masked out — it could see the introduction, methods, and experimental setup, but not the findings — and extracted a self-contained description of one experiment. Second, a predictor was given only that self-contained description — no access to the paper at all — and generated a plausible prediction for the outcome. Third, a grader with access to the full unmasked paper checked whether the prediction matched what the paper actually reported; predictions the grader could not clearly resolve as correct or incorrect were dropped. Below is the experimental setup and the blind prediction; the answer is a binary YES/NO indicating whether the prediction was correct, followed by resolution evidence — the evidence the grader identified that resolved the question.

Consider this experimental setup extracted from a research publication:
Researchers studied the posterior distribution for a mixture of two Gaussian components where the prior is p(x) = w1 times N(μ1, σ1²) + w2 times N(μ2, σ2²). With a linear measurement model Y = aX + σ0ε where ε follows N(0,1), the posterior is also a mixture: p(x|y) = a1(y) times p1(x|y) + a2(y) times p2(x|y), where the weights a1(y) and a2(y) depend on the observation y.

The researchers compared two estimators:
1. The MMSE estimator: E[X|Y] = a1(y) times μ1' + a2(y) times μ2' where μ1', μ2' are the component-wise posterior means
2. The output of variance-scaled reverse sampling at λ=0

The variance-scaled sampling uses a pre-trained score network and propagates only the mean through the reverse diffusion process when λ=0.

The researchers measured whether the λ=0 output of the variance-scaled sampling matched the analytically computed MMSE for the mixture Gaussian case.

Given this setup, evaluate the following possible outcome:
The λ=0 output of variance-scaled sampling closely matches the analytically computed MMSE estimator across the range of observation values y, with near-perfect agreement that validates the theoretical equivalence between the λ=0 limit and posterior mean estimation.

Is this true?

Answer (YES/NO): YES